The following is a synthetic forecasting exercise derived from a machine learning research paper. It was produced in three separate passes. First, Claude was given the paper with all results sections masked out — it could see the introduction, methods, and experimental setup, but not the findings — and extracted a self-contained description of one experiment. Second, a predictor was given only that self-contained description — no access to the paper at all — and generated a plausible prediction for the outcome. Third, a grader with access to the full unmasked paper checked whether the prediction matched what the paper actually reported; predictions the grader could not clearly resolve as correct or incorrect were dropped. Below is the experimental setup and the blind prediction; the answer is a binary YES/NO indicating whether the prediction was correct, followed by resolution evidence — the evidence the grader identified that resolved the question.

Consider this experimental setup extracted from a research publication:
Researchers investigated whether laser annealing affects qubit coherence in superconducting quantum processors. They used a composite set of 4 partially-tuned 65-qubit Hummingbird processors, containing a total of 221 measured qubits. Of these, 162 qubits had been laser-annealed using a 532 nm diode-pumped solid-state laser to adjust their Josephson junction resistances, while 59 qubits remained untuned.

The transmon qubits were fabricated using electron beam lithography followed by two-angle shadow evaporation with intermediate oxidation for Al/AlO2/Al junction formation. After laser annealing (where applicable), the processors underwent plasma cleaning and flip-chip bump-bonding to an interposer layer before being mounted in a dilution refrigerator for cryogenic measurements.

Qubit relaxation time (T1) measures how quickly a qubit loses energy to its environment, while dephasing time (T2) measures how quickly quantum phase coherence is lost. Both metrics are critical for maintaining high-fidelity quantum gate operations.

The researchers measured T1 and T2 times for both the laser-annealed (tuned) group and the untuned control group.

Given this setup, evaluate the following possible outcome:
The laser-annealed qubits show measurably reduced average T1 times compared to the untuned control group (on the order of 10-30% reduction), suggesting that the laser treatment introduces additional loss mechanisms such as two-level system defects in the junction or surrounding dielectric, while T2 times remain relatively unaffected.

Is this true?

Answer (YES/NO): NO